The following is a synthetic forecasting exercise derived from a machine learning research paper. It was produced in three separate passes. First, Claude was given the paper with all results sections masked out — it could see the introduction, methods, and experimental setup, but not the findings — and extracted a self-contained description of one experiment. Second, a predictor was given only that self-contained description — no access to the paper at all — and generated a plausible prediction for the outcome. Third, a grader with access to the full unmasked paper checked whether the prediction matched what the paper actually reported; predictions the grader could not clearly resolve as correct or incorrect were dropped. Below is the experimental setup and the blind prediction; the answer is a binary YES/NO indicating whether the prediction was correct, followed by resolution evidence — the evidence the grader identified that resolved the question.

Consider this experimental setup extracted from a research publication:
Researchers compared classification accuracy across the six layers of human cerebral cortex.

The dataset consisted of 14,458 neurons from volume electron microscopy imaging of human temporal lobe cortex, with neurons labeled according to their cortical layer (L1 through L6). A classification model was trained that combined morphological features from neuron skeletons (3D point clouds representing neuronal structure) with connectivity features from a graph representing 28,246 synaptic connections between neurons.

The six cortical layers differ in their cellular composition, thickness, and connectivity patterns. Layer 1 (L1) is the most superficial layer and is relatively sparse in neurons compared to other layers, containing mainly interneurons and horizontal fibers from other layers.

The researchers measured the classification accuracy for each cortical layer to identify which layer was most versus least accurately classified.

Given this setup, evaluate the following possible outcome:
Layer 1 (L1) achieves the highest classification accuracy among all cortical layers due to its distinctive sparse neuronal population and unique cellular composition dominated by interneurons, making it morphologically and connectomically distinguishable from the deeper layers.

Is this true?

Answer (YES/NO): NO